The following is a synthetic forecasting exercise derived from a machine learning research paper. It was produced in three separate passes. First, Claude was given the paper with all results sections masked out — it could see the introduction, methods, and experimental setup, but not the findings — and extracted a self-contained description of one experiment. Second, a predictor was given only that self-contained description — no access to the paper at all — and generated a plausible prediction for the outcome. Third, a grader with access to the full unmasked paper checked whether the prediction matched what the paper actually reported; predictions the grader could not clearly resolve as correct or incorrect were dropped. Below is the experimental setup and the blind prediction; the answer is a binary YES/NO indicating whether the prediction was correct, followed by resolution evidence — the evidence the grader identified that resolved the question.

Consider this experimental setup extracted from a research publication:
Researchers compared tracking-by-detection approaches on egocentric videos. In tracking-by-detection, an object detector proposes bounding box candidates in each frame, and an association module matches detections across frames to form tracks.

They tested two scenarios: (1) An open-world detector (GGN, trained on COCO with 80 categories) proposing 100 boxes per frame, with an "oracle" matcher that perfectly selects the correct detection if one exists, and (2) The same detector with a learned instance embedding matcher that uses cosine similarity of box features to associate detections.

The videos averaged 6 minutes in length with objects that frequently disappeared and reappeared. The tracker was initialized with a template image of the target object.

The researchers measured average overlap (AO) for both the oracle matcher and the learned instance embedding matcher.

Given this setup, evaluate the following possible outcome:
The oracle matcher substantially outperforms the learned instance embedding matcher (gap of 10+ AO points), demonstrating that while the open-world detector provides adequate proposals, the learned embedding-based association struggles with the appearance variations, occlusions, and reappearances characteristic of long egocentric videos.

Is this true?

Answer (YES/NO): YES